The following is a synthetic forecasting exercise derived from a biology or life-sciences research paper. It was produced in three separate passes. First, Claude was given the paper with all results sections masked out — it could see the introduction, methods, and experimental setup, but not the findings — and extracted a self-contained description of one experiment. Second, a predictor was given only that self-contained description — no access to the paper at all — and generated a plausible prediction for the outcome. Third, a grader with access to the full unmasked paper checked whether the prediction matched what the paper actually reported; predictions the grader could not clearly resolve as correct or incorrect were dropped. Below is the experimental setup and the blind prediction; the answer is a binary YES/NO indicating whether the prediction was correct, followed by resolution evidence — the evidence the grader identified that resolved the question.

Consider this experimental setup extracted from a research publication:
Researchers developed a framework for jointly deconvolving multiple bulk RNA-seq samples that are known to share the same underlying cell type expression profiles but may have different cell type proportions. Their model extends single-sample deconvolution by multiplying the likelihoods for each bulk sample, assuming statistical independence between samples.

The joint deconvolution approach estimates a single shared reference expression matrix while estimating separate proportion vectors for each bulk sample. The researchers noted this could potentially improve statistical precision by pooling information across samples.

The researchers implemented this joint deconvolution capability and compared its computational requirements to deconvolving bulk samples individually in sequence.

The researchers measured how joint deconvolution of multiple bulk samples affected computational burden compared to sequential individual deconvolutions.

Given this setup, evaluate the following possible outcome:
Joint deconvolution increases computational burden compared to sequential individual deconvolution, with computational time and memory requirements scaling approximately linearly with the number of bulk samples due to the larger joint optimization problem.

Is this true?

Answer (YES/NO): NO